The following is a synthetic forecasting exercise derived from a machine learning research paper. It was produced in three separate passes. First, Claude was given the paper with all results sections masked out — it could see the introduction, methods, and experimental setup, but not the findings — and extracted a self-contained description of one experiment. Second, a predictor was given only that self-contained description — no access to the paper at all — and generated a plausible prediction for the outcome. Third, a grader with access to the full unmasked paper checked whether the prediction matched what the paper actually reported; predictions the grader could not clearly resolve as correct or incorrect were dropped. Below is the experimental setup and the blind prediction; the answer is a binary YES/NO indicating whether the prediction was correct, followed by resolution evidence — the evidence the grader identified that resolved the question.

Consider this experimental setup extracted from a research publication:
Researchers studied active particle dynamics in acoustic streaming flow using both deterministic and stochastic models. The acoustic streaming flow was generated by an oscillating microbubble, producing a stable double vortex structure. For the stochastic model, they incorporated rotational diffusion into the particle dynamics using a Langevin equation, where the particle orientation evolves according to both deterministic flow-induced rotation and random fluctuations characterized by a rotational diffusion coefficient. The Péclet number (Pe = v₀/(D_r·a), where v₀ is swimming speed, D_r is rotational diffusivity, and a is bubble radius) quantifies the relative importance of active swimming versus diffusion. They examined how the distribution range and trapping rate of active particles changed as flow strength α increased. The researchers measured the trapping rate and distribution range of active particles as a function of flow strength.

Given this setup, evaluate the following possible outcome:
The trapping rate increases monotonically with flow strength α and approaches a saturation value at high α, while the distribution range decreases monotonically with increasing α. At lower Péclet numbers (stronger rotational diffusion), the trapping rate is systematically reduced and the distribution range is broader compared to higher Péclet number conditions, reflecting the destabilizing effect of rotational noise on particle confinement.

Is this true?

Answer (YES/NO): NO